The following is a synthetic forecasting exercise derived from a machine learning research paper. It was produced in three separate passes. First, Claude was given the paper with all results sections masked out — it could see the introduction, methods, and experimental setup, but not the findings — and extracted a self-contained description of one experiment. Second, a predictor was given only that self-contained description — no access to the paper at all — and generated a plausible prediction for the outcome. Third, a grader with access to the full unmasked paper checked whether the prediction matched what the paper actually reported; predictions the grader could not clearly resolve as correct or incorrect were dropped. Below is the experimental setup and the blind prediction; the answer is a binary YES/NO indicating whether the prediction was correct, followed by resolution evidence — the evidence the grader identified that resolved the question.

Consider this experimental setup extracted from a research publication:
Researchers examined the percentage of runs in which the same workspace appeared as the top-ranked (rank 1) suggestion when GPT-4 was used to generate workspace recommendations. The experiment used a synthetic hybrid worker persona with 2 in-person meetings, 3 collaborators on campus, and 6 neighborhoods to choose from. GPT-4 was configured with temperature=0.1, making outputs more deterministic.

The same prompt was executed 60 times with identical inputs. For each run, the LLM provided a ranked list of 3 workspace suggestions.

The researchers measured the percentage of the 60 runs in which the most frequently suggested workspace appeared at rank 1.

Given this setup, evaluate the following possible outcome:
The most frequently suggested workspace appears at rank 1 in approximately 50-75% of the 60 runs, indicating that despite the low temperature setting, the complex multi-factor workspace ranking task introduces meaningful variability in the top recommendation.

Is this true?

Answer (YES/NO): NO